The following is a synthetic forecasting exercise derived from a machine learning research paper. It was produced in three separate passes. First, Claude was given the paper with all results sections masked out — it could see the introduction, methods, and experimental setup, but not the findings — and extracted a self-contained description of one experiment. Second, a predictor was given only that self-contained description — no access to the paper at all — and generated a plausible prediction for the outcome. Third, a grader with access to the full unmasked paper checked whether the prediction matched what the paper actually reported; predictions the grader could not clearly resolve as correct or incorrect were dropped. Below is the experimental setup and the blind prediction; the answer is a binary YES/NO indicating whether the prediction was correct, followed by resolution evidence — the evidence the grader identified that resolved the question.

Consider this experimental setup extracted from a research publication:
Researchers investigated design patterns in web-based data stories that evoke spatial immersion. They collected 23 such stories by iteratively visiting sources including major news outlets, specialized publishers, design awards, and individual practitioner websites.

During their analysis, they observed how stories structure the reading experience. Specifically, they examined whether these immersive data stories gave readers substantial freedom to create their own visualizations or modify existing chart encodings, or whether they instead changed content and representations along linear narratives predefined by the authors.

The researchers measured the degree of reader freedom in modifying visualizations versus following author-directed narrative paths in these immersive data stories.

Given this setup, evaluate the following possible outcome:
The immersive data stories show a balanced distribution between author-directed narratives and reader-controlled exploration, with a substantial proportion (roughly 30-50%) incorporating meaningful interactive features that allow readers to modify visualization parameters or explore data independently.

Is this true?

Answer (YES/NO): NO